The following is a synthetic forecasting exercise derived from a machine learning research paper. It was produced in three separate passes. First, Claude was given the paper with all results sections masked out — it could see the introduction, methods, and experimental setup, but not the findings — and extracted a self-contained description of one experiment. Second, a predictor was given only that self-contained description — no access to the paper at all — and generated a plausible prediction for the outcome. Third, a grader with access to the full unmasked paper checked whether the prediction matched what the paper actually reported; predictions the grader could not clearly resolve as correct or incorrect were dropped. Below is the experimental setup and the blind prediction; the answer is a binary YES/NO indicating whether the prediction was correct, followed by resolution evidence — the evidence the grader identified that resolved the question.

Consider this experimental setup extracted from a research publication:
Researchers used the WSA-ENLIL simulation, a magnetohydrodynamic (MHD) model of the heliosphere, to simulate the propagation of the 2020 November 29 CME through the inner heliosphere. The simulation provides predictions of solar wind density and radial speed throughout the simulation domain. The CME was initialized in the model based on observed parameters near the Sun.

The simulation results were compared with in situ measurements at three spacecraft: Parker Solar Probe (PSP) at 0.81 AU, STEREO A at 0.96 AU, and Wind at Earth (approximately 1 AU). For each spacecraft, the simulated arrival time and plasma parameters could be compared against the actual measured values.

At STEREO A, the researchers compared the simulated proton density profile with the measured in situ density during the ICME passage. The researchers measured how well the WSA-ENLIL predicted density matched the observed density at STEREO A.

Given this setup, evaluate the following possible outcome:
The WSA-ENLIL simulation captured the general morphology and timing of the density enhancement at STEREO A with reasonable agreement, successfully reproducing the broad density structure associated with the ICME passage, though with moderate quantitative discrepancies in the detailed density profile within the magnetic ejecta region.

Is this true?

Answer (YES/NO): NO